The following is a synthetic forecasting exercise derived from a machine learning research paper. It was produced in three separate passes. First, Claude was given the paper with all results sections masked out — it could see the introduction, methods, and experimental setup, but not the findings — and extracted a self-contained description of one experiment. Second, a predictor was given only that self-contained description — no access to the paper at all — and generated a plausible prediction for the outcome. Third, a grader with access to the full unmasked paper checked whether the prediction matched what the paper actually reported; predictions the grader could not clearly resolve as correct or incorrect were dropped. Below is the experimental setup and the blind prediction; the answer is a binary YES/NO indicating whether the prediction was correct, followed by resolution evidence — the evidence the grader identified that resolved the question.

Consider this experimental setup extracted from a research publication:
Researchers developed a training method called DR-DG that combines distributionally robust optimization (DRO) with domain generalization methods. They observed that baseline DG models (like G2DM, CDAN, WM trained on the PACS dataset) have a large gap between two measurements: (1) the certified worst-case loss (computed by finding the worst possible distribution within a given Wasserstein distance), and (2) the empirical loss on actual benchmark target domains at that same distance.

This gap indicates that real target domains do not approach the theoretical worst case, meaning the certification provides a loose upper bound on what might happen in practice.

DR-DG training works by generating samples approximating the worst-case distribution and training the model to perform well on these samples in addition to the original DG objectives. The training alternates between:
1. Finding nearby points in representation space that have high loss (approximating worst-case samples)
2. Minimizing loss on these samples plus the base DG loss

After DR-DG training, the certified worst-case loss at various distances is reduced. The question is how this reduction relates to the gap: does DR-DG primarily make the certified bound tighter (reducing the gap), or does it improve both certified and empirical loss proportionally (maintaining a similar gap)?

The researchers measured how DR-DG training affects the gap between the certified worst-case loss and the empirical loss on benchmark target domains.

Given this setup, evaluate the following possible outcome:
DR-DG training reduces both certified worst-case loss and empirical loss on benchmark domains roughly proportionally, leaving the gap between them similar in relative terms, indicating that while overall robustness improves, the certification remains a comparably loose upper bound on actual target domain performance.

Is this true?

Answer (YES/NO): NO